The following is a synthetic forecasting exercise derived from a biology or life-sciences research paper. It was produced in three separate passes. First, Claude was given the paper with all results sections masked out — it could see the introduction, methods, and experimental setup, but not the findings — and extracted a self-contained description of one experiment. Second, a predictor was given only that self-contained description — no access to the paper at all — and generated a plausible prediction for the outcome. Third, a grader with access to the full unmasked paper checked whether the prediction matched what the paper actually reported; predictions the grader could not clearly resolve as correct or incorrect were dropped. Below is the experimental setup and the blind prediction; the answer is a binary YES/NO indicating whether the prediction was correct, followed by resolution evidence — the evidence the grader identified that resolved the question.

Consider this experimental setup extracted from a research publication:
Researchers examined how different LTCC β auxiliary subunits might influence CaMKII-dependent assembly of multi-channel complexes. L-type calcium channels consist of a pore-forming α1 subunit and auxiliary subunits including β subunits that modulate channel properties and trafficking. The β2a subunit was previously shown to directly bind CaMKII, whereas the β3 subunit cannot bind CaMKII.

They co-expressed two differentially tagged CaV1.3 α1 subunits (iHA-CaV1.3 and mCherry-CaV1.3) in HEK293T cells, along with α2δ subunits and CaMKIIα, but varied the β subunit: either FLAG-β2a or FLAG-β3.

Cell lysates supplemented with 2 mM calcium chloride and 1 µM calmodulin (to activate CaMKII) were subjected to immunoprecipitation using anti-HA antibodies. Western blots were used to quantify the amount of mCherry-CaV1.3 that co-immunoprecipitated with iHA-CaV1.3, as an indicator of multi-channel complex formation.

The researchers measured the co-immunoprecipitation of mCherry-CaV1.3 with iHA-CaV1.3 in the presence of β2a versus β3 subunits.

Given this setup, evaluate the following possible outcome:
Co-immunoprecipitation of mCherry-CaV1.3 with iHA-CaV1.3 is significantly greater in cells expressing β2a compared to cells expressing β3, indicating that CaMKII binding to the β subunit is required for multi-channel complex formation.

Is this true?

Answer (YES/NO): NO